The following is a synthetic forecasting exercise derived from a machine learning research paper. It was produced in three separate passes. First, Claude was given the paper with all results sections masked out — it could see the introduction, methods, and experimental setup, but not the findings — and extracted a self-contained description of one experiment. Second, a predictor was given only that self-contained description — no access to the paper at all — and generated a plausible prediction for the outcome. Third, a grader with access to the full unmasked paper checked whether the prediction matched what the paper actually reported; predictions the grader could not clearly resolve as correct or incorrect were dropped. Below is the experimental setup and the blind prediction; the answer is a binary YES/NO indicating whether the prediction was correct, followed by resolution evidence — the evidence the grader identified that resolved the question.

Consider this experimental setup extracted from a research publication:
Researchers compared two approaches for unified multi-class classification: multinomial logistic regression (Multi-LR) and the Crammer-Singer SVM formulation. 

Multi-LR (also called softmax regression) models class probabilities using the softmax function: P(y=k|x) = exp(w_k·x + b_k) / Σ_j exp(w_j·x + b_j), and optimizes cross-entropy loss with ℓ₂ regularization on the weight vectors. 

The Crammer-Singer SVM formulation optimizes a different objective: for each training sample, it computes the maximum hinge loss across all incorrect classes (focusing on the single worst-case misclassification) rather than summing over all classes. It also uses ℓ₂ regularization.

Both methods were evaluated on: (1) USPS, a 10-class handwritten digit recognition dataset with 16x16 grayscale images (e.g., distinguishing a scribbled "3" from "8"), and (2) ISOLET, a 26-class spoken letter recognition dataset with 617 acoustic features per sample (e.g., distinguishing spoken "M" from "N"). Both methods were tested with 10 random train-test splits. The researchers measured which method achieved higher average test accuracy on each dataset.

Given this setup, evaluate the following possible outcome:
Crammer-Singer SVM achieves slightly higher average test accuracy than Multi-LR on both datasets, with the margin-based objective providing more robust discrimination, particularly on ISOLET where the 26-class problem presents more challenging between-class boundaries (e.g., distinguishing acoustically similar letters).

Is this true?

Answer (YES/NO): NO